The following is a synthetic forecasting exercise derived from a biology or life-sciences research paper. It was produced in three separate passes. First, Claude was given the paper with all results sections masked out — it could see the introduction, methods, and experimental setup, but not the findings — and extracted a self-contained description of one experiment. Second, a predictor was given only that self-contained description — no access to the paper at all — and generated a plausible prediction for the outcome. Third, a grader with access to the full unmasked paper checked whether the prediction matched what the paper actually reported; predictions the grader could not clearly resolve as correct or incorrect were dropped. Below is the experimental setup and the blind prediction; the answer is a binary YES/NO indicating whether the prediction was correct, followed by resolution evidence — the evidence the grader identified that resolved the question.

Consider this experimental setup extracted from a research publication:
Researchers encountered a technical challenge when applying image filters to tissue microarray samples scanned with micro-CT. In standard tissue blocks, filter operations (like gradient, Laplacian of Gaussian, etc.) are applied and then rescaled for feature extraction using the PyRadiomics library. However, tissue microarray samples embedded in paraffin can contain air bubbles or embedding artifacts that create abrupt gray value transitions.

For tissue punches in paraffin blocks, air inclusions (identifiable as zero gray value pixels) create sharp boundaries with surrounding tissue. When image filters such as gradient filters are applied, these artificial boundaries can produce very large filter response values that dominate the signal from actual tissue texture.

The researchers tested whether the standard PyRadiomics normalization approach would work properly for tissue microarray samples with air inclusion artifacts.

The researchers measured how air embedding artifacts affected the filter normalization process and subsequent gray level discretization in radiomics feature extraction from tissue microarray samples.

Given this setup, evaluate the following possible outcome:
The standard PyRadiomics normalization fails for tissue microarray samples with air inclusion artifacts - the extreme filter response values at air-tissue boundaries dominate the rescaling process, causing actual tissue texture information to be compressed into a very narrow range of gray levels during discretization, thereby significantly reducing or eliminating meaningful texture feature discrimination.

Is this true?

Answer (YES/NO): YES